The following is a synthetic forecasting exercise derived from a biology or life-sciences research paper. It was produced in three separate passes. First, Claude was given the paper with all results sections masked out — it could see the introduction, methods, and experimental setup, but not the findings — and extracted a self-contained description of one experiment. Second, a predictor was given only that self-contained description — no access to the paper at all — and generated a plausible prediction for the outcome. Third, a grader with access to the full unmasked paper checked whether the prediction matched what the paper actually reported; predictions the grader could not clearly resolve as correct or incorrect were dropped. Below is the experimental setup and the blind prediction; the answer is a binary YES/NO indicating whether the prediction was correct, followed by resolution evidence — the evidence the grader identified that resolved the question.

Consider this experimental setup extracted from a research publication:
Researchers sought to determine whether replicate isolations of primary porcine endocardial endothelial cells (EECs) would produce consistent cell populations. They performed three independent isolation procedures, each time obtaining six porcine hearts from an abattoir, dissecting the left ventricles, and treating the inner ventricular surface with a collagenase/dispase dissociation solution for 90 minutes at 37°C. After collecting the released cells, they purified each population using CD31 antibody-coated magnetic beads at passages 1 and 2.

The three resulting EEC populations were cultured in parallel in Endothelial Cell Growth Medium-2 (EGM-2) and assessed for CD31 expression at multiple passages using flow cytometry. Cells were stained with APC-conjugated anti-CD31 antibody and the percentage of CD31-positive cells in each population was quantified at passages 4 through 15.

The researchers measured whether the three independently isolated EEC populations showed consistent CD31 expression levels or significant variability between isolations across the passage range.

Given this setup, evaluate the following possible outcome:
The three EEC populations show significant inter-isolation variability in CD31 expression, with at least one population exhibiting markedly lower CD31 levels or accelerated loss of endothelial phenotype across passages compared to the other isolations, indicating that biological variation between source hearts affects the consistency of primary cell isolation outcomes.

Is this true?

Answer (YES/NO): NO